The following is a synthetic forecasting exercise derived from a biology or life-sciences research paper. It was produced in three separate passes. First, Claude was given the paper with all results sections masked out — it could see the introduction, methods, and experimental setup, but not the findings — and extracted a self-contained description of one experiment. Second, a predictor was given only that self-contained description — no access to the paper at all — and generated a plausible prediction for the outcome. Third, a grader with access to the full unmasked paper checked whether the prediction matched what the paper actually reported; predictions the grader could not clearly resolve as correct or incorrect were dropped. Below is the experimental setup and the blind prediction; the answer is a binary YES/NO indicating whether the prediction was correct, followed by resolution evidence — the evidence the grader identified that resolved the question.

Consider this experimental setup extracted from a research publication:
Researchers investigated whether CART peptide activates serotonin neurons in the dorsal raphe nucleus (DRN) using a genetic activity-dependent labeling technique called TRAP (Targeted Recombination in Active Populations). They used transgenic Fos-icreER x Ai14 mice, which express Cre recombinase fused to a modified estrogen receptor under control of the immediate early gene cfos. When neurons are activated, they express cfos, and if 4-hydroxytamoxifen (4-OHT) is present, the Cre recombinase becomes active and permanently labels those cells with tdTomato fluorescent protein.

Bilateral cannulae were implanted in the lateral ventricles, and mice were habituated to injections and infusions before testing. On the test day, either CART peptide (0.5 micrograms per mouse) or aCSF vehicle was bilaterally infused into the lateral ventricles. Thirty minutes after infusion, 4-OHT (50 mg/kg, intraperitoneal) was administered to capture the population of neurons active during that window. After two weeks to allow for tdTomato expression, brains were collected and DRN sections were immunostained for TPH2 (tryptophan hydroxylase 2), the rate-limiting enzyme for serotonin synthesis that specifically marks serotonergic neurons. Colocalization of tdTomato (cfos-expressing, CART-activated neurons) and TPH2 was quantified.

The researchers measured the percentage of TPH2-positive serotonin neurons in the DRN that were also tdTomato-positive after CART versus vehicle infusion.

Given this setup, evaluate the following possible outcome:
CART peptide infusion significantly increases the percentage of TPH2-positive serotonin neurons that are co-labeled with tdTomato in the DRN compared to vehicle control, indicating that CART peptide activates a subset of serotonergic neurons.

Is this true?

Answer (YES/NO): NO